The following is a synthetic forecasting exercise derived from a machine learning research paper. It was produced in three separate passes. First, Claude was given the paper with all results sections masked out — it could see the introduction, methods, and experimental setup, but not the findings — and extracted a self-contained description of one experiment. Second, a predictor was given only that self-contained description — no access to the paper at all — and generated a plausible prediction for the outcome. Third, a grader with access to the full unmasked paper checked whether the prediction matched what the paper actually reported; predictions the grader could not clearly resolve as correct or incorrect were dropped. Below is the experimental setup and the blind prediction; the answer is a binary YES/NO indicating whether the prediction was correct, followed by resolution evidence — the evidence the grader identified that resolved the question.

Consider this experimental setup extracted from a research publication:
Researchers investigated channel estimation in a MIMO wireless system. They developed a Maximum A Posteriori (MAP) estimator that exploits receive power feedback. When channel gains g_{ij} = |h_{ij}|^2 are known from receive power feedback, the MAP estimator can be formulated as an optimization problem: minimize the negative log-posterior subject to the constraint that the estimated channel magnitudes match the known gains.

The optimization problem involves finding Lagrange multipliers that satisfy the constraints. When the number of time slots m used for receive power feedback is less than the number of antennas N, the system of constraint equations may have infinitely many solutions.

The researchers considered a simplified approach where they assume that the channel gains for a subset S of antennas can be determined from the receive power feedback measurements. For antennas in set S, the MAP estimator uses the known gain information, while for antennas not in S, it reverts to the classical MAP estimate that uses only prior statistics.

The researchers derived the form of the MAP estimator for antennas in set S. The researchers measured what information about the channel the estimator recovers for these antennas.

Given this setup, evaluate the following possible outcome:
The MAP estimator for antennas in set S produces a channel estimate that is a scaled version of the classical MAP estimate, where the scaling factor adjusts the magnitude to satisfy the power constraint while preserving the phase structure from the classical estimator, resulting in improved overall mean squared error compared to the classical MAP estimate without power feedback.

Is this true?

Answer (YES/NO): NO